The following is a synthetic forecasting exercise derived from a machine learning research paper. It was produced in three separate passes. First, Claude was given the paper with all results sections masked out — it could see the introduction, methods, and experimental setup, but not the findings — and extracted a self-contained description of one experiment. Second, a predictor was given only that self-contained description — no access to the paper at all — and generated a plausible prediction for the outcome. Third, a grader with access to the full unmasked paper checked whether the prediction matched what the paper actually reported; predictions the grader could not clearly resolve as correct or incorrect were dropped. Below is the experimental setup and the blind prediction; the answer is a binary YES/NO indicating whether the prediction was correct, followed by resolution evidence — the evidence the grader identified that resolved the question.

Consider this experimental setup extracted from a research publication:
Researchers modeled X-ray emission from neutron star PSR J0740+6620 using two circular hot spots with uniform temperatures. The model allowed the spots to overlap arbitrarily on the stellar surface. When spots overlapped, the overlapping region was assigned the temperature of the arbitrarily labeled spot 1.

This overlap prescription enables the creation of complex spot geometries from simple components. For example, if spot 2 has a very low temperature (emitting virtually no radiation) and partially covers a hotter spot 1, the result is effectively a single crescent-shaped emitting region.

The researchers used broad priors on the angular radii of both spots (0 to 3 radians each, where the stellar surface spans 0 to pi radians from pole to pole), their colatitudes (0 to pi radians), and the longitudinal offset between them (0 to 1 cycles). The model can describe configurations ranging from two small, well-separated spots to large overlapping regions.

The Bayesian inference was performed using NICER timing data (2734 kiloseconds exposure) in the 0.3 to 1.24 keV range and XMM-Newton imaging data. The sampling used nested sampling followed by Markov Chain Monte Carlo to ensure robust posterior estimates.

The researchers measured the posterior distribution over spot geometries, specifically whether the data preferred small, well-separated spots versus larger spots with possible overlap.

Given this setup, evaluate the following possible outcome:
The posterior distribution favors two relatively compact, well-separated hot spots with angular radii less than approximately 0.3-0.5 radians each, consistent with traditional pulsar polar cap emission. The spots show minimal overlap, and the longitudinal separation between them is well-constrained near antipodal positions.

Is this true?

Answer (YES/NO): YES